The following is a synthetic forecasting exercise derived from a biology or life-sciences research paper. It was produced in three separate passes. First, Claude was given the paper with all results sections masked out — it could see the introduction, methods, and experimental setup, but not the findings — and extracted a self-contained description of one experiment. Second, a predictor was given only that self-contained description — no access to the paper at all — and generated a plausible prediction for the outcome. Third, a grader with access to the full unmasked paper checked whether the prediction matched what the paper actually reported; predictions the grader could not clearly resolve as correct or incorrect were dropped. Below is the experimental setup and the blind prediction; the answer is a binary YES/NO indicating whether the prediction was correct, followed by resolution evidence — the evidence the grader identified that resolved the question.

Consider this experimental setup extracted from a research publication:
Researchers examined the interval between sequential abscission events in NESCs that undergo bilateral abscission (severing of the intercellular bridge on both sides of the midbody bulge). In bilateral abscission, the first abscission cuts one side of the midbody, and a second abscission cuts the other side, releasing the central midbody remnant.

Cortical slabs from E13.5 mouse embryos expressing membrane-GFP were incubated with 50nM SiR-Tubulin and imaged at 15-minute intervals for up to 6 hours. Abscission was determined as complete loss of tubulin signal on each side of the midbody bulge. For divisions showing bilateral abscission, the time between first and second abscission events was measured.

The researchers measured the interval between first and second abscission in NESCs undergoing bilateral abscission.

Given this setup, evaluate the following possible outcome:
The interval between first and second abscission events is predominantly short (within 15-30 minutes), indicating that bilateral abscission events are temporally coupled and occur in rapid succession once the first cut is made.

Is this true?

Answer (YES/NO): YES